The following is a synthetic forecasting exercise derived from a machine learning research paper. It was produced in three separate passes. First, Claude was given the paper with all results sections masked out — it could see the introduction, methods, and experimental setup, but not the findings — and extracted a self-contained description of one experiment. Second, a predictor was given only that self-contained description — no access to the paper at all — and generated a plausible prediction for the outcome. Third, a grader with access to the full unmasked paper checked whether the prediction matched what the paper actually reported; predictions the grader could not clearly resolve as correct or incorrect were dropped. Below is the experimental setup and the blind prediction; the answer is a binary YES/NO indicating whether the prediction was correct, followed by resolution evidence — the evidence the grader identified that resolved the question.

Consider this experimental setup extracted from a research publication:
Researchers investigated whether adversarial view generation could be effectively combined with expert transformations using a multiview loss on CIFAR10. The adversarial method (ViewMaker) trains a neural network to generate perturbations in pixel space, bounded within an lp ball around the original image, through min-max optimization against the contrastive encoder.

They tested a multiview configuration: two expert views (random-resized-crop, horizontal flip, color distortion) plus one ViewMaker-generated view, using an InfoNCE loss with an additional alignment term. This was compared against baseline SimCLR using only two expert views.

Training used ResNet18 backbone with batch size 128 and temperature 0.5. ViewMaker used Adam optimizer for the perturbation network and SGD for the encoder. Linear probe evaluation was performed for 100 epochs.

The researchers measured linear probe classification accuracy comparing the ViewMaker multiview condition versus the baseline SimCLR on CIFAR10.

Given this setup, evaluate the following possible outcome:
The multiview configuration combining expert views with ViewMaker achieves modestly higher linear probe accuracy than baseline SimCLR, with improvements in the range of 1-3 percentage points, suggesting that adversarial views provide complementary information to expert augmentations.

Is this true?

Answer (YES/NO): NO